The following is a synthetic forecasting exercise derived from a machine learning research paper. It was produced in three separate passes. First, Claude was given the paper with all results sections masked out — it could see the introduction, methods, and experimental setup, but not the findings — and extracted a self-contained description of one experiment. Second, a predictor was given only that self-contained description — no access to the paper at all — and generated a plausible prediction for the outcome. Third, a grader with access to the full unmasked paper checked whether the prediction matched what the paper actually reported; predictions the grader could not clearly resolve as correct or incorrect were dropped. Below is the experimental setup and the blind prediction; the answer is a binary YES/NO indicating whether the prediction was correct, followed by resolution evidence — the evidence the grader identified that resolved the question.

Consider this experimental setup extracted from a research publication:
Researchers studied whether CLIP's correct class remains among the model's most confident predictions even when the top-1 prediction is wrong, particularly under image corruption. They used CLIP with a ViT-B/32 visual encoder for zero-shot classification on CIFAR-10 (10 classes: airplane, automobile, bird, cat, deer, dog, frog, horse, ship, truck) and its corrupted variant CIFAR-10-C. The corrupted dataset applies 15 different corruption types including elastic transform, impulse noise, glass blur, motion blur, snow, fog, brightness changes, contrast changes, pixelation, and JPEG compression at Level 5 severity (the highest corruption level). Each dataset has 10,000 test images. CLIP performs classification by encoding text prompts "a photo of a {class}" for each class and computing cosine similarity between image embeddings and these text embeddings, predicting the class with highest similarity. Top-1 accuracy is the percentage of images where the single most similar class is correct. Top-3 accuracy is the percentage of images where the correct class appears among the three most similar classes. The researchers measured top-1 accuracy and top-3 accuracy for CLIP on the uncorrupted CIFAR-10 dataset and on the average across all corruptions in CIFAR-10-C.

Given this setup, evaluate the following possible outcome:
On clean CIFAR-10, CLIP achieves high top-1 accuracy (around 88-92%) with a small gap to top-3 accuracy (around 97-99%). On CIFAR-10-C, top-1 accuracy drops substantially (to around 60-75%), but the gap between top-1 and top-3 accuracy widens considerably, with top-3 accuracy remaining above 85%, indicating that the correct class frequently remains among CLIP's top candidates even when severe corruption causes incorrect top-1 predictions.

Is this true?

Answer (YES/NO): NO